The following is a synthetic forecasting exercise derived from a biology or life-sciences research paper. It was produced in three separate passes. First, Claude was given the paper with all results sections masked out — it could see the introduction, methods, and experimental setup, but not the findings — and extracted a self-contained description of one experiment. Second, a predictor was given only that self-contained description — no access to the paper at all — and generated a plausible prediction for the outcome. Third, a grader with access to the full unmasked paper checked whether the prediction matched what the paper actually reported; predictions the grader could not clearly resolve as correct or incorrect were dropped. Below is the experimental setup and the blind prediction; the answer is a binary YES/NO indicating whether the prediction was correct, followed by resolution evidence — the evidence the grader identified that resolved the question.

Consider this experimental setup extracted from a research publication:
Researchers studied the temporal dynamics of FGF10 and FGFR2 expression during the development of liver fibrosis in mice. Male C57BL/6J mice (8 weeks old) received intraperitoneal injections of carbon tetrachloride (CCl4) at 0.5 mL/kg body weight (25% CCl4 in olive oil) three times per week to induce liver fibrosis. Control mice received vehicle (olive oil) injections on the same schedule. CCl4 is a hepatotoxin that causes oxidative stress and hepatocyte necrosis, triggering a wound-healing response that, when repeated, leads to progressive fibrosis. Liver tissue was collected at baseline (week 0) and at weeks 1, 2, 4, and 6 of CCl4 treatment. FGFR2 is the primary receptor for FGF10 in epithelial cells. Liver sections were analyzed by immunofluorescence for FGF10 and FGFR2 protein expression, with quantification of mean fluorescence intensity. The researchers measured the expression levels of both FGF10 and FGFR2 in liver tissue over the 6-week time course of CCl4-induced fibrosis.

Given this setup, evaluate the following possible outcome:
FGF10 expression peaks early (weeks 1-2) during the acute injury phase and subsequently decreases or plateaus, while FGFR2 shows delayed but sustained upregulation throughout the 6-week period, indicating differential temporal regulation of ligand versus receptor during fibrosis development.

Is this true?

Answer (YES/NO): NO